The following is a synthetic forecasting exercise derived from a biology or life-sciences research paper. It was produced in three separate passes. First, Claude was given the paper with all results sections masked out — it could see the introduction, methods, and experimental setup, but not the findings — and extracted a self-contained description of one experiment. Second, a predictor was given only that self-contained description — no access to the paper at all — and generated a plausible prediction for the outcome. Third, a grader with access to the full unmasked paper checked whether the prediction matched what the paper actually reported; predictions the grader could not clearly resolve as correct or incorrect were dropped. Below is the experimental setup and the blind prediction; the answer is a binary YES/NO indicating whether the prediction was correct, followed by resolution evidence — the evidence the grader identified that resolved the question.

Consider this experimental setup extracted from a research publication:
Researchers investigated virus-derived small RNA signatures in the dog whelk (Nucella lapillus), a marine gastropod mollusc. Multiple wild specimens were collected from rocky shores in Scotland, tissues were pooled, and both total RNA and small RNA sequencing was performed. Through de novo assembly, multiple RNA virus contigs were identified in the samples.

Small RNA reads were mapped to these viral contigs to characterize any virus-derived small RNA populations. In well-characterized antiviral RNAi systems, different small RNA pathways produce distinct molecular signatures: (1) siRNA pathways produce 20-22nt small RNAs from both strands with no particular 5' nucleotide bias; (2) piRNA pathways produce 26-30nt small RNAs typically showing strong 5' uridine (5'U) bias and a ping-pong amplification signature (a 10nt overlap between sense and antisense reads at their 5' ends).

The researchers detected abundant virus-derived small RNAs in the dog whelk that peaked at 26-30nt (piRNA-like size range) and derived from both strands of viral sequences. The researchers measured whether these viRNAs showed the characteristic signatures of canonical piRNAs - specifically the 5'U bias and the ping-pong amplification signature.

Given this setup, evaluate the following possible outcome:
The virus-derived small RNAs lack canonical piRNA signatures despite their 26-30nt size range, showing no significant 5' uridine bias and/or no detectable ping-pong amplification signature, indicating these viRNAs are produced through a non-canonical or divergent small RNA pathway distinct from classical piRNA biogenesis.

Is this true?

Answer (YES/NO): YES